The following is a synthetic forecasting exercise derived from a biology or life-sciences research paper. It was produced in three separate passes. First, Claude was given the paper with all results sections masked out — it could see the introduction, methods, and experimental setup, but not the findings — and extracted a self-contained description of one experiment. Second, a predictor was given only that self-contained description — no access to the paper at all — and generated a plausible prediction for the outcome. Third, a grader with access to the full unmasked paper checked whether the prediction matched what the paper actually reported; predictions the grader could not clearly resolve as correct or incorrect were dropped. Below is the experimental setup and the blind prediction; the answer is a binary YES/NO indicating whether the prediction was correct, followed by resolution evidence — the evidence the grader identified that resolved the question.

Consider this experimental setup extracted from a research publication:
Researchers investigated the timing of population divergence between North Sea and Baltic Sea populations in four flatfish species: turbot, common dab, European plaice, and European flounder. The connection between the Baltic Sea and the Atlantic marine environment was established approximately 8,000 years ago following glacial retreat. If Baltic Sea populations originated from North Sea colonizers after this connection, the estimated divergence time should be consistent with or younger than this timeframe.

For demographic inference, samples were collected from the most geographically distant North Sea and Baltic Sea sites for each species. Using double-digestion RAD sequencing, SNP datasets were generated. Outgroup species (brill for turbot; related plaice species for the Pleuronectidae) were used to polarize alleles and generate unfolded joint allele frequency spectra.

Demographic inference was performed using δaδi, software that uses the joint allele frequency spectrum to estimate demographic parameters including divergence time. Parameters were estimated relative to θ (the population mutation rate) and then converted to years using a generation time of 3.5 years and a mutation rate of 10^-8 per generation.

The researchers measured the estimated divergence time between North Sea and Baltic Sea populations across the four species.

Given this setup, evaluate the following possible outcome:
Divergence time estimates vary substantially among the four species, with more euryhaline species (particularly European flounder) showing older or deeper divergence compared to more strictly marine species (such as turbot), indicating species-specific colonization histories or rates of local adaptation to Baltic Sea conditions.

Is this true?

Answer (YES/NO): NO